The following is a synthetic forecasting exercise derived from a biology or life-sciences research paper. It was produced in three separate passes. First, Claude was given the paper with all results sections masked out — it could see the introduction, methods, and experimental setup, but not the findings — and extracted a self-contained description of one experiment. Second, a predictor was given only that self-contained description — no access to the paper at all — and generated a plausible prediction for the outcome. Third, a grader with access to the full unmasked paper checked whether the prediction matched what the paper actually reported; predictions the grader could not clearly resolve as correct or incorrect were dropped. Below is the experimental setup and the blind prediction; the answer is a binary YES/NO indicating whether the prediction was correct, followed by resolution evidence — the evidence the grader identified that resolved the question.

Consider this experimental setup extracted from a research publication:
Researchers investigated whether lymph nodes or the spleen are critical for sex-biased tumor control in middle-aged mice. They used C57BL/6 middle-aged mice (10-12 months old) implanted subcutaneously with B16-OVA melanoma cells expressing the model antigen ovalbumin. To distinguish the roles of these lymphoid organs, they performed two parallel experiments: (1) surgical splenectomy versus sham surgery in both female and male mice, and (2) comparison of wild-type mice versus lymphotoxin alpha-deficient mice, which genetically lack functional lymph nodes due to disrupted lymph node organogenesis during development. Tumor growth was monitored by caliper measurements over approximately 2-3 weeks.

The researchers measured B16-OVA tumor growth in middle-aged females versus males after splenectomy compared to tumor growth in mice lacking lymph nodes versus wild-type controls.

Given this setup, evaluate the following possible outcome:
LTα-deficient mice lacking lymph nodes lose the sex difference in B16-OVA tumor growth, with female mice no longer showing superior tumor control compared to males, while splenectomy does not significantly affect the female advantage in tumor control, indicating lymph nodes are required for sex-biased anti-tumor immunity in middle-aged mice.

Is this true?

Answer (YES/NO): YES